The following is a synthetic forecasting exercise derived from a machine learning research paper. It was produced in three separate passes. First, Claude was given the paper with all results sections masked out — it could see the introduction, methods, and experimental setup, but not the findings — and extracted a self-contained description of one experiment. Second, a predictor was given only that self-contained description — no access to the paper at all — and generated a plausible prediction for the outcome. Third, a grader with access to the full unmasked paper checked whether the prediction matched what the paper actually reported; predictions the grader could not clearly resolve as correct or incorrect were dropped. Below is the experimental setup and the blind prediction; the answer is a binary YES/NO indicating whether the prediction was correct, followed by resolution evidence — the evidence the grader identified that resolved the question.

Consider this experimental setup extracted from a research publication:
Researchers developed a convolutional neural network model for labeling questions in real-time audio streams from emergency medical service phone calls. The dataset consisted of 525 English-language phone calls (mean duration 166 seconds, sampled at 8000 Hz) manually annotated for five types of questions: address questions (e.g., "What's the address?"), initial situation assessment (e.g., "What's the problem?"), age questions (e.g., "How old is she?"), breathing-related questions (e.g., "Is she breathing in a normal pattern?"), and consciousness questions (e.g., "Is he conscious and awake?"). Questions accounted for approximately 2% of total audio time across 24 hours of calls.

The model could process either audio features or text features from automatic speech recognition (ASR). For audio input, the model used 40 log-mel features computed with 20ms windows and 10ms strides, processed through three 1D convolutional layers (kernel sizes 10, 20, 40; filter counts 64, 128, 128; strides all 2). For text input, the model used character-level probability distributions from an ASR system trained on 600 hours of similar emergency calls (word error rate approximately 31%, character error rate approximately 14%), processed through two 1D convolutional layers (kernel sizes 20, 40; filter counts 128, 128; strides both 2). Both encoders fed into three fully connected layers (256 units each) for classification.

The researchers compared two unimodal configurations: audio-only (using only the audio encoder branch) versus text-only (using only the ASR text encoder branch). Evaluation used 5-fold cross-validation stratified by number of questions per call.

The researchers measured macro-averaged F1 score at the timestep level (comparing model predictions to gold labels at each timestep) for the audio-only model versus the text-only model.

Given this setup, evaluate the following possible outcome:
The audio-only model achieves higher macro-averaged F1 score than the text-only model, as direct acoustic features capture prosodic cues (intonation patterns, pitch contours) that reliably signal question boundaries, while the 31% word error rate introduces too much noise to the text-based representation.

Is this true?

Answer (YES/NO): NO